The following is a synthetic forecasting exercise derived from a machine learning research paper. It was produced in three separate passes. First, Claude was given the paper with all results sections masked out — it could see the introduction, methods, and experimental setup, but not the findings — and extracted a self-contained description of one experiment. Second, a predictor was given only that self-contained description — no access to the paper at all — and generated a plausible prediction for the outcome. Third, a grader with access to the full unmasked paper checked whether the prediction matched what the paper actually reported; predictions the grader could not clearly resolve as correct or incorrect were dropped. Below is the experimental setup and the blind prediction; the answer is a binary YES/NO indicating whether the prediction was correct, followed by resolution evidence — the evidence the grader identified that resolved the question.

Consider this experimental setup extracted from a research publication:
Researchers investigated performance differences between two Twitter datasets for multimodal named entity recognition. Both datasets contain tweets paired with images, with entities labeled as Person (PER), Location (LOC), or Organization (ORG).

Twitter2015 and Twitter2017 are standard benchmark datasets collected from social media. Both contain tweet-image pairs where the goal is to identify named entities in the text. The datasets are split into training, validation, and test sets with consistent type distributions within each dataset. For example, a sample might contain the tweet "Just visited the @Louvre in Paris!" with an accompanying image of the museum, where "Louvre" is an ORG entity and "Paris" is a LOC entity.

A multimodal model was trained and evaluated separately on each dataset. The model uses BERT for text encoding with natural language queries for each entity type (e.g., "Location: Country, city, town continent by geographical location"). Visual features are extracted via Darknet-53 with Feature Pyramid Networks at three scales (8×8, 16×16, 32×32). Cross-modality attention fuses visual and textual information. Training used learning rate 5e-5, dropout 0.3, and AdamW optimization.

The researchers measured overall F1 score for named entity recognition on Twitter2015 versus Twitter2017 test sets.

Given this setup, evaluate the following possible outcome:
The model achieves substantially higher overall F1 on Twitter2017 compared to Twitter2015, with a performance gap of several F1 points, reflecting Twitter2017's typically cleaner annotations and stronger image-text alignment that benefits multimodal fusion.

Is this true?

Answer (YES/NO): YES